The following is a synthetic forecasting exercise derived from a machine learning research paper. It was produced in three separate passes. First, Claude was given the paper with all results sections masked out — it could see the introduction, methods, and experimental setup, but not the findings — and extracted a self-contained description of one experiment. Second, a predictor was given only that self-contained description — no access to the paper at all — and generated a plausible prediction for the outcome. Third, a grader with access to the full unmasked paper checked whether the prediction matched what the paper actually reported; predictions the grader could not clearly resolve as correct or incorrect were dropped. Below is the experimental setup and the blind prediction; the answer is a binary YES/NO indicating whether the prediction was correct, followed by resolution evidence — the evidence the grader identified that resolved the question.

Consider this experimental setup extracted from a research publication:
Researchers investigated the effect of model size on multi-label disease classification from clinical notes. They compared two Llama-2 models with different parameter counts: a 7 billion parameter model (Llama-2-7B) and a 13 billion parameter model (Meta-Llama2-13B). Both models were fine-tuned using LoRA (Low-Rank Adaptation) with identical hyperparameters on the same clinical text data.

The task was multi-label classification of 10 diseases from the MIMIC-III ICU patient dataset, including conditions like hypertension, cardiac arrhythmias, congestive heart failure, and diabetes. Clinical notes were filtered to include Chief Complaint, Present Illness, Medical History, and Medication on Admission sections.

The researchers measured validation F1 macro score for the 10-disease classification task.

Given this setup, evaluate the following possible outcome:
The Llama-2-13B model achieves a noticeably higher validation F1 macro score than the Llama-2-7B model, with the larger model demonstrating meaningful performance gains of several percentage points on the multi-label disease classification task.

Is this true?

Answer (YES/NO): NO